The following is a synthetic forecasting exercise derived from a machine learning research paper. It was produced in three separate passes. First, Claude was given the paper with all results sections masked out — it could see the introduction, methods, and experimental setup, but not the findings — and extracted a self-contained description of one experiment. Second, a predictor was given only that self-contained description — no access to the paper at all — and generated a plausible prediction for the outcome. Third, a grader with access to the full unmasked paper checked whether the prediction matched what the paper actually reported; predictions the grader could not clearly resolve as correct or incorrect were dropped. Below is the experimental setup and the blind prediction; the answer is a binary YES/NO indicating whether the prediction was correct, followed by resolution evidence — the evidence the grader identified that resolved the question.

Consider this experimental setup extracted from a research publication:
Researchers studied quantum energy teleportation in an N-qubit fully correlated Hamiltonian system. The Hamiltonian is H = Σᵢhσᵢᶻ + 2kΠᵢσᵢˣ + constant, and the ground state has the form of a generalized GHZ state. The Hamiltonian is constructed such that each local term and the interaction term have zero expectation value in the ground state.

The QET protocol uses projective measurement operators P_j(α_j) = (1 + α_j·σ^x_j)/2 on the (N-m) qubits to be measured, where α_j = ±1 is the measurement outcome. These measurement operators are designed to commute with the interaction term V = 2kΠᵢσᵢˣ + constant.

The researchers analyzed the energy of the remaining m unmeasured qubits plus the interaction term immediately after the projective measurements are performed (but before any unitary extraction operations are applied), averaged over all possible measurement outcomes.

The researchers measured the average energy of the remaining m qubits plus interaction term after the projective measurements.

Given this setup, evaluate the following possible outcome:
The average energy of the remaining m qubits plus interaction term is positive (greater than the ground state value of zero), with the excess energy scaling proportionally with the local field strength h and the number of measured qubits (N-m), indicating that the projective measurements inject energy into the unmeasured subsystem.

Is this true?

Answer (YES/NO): NO